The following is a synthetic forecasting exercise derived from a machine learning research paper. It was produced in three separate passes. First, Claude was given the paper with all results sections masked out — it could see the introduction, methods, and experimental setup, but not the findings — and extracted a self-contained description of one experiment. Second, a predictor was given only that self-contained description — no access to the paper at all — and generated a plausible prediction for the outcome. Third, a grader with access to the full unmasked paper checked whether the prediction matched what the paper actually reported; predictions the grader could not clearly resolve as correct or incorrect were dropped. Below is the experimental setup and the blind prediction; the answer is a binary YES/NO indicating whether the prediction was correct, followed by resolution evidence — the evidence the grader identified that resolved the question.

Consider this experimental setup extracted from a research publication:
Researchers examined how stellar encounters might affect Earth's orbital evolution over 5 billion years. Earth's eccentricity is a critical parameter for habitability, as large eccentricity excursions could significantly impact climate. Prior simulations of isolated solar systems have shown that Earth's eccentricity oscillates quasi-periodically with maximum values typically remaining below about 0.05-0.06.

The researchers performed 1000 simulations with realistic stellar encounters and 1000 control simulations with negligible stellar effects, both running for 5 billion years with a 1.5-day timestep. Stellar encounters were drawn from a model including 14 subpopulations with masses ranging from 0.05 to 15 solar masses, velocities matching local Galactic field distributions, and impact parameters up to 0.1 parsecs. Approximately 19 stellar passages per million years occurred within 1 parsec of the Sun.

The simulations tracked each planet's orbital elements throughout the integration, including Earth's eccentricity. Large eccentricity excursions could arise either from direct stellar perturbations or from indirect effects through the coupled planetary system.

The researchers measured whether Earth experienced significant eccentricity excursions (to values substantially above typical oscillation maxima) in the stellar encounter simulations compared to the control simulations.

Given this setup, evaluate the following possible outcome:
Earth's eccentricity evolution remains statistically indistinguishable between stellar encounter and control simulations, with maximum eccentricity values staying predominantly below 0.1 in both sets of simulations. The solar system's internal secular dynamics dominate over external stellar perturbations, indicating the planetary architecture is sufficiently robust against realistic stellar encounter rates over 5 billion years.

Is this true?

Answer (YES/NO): NO